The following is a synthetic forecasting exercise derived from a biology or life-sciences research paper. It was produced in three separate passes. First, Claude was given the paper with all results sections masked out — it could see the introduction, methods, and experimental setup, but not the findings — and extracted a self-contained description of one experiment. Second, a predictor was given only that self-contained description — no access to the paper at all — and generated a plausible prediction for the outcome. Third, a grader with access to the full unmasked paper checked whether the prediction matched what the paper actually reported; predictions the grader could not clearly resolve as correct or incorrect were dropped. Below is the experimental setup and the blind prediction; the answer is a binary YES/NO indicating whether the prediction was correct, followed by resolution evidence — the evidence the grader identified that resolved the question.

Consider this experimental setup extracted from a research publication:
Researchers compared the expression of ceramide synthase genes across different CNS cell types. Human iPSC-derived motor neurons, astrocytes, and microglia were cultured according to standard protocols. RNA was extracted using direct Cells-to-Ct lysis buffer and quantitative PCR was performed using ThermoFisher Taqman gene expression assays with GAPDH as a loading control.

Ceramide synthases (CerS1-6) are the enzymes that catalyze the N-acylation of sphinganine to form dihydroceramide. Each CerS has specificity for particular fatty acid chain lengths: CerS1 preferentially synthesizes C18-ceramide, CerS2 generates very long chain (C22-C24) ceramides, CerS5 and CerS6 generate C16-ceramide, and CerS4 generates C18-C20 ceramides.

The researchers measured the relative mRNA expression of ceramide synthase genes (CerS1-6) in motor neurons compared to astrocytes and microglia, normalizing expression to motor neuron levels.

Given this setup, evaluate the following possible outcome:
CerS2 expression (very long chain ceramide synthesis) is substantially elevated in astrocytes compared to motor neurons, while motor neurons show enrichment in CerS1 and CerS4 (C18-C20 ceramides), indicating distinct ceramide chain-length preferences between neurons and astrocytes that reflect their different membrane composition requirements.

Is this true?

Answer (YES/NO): NO